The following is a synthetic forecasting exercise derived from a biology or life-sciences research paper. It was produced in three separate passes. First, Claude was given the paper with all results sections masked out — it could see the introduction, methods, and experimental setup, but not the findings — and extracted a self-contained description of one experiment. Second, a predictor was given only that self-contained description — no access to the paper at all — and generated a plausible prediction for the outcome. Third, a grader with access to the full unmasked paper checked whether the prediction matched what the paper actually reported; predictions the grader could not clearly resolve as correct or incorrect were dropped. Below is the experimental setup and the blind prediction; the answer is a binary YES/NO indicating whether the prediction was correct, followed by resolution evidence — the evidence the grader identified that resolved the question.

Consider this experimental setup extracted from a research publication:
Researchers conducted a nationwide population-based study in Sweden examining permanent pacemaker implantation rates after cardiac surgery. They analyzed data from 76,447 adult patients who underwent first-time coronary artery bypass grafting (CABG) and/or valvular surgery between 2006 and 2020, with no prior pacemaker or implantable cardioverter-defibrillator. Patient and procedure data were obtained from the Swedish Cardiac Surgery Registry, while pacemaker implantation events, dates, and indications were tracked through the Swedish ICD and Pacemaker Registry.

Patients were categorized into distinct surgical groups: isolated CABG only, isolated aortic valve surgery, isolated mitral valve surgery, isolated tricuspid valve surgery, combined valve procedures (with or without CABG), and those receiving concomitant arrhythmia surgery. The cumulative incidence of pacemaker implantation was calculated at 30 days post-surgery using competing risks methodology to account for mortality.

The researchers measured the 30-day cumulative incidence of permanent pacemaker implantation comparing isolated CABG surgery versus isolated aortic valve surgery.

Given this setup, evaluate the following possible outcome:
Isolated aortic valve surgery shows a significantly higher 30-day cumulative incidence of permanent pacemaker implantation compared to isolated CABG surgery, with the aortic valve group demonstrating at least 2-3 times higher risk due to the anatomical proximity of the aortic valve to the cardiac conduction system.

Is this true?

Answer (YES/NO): YES